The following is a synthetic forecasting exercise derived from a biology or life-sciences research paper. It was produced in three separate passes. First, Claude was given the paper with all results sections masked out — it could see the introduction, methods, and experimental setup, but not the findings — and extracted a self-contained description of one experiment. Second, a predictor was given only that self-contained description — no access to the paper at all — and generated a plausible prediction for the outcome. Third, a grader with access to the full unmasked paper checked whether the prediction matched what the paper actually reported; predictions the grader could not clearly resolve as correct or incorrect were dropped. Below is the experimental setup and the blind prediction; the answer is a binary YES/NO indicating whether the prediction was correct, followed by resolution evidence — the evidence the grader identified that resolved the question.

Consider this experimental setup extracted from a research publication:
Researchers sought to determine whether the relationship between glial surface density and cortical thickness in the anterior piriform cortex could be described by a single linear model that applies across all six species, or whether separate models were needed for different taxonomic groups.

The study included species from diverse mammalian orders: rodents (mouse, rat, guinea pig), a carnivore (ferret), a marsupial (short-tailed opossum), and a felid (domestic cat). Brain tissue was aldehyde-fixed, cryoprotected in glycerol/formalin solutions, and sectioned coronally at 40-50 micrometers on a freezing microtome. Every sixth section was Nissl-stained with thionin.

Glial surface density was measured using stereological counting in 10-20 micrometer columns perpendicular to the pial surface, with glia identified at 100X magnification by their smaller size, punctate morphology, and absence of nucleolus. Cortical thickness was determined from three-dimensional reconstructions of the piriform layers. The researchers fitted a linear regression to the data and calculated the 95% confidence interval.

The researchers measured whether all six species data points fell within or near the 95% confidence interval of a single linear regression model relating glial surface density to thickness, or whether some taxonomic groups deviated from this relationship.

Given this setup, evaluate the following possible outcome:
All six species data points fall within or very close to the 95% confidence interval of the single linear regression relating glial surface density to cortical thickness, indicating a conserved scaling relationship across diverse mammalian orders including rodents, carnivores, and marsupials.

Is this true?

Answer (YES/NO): YES